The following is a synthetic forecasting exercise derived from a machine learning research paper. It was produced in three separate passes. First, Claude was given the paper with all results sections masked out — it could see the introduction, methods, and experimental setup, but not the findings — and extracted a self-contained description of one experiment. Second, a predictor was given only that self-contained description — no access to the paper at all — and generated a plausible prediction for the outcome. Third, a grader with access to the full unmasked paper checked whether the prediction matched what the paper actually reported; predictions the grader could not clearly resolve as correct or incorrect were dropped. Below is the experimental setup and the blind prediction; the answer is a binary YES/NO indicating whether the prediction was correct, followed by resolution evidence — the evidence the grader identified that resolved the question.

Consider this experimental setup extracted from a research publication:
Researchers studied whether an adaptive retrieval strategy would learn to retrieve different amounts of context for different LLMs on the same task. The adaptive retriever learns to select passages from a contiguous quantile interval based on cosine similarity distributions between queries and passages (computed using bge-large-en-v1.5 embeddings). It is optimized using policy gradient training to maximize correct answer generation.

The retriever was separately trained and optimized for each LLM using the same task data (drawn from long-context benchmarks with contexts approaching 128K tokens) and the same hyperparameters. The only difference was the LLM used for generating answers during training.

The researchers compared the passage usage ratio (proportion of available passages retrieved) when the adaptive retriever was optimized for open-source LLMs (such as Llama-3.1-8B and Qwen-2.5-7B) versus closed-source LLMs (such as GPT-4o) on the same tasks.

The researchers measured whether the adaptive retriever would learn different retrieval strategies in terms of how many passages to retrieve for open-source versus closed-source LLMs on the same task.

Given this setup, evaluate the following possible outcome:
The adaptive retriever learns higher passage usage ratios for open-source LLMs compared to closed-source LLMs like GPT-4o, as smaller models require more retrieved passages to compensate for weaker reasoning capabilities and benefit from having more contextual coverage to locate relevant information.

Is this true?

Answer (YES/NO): NO